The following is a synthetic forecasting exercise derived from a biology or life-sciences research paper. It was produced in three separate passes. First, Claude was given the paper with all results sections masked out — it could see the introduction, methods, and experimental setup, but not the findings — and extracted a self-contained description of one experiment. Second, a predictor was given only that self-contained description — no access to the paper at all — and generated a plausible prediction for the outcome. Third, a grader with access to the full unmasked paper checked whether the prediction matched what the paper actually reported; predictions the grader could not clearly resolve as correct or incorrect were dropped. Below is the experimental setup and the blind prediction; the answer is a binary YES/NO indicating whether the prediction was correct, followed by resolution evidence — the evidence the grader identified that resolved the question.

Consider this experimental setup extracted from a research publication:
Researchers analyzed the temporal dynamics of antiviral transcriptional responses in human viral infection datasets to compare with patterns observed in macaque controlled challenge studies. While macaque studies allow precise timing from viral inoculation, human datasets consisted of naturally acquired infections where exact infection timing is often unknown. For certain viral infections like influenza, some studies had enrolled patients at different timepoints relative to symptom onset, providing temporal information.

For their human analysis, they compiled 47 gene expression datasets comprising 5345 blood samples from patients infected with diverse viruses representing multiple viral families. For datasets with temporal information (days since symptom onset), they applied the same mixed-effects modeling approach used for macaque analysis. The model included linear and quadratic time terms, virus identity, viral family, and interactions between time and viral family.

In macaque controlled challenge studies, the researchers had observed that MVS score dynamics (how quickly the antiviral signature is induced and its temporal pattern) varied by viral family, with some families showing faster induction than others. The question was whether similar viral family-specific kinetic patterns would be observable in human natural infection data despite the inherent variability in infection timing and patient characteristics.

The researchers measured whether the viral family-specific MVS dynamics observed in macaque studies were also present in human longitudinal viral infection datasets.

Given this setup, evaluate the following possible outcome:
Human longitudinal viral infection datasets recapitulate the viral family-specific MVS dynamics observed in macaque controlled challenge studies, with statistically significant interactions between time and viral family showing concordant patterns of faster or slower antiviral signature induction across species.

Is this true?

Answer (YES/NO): YES